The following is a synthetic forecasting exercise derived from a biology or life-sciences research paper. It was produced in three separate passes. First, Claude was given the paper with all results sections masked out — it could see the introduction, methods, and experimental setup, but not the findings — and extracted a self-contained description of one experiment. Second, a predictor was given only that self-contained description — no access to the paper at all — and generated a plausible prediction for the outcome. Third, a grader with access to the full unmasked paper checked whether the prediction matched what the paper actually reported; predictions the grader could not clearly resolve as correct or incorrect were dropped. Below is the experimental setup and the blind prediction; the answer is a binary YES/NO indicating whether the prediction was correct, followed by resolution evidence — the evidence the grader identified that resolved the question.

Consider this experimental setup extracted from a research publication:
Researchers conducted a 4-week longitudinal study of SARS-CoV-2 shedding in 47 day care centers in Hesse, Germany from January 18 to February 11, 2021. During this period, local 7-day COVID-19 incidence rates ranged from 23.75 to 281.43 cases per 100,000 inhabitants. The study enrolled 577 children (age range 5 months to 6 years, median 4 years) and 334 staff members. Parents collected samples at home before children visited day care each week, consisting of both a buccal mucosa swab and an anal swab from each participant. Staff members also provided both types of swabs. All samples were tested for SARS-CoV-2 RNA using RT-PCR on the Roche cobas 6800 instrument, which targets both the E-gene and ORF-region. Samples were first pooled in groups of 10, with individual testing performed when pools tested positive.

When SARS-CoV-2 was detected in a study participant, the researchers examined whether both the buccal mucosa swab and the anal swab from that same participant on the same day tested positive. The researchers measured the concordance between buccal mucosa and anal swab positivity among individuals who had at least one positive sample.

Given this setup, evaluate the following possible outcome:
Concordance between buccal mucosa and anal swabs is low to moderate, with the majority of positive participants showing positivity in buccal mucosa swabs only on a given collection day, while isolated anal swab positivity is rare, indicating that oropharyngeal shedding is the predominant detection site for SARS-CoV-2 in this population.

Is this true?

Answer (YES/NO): NO